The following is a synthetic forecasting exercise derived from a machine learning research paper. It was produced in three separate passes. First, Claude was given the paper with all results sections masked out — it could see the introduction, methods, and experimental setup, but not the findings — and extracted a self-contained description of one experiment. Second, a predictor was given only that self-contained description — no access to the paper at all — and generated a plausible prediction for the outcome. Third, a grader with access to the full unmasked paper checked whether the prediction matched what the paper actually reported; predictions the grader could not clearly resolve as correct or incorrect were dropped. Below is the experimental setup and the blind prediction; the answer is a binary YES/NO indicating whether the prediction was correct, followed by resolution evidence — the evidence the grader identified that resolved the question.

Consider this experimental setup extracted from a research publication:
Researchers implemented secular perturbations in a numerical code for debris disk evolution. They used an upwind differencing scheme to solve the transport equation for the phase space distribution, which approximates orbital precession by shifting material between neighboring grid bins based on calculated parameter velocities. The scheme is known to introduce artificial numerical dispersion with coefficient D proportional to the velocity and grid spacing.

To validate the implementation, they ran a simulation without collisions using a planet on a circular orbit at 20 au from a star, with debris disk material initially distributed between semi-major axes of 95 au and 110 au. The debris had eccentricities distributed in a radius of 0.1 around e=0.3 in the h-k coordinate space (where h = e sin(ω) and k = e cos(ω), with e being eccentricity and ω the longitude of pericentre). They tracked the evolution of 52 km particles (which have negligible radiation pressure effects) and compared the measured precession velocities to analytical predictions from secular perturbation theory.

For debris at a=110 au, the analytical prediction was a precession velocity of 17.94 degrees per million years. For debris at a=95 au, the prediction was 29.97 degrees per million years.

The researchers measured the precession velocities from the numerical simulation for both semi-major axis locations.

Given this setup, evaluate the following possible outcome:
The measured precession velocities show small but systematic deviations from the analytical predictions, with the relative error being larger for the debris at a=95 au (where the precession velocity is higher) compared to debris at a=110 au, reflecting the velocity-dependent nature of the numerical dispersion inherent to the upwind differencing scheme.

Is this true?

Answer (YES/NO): NO